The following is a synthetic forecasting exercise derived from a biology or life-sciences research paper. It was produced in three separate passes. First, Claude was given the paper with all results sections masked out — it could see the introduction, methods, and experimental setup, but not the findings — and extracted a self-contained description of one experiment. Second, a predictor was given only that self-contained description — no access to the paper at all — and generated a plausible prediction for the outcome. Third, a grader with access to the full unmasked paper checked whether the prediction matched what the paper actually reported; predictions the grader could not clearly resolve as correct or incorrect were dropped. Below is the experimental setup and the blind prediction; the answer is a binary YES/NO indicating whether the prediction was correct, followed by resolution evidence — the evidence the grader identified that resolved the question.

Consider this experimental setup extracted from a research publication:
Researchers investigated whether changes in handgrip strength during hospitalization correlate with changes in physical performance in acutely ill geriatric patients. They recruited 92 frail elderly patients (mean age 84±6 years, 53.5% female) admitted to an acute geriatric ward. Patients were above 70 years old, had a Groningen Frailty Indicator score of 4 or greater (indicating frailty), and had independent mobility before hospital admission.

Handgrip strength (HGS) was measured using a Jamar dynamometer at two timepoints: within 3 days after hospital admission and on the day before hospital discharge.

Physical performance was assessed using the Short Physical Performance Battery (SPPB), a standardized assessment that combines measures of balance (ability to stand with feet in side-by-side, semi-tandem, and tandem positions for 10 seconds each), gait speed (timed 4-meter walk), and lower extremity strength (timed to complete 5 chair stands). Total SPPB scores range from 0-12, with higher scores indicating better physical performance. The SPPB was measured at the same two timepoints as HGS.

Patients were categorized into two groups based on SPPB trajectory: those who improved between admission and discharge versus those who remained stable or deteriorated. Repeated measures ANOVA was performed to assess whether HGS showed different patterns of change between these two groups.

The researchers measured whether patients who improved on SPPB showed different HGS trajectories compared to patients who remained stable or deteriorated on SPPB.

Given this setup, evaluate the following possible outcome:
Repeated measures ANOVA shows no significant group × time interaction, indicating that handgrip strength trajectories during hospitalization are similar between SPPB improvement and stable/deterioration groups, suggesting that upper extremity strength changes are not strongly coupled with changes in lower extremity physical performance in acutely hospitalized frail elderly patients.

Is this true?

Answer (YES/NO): YES